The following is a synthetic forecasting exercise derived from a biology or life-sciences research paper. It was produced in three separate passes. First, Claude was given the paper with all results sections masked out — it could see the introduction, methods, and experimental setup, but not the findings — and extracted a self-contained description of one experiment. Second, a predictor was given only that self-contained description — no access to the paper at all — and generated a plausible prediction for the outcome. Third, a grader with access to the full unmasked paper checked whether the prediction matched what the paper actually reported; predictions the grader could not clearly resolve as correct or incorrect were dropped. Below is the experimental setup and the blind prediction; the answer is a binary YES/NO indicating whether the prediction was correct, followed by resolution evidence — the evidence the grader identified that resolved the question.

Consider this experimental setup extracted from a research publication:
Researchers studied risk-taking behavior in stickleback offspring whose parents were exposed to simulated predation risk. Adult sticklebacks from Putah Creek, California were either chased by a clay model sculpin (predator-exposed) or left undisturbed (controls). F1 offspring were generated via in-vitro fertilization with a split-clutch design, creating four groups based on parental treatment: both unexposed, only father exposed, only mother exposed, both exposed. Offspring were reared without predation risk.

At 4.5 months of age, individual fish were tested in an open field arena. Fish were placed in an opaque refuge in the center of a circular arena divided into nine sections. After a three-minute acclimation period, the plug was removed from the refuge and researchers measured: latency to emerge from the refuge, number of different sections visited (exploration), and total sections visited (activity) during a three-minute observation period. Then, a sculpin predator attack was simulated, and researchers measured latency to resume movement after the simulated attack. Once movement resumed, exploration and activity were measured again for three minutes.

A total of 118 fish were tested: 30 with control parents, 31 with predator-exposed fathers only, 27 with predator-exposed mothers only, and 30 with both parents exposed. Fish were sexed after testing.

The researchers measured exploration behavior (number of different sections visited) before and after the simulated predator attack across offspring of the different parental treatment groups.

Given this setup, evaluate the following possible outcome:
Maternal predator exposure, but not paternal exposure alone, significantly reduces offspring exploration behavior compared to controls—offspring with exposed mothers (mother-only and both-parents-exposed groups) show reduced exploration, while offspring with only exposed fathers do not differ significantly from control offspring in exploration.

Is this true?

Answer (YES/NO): NO